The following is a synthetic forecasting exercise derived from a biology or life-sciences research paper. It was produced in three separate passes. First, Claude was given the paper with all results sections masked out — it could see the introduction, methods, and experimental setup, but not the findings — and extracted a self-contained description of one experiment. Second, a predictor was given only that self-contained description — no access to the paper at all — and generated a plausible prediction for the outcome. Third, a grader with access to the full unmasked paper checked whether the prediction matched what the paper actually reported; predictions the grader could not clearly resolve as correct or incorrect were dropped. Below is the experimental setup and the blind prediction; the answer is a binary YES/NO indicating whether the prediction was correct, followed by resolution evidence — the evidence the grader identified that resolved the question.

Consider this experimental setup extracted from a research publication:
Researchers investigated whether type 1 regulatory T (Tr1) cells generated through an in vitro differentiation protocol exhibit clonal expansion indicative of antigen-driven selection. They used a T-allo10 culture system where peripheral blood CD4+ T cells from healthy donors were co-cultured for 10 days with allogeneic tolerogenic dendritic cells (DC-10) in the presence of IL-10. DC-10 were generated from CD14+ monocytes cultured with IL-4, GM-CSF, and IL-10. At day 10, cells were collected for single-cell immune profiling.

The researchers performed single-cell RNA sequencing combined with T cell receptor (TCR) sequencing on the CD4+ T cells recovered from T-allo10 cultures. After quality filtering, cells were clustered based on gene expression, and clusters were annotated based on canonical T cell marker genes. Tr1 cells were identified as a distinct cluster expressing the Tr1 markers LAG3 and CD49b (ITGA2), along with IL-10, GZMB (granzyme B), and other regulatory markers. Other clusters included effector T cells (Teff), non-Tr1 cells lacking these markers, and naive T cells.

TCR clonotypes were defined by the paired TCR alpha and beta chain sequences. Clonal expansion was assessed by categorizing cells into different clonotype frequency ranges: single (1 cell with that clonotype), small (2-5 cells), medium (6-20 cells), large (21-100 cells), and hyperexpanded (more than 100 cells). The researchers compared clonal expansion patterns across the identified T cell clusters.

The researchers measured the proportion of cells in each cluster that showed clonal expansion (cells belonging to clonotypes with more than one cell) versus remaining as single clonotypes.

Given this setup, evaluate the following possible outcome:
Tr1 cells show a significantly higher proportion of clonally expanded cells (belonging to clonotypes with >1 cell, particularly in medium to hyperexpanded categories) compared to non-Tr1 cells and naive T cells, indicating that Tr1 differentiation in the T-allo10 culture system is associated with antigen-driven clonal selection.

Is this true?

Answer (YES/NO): YES